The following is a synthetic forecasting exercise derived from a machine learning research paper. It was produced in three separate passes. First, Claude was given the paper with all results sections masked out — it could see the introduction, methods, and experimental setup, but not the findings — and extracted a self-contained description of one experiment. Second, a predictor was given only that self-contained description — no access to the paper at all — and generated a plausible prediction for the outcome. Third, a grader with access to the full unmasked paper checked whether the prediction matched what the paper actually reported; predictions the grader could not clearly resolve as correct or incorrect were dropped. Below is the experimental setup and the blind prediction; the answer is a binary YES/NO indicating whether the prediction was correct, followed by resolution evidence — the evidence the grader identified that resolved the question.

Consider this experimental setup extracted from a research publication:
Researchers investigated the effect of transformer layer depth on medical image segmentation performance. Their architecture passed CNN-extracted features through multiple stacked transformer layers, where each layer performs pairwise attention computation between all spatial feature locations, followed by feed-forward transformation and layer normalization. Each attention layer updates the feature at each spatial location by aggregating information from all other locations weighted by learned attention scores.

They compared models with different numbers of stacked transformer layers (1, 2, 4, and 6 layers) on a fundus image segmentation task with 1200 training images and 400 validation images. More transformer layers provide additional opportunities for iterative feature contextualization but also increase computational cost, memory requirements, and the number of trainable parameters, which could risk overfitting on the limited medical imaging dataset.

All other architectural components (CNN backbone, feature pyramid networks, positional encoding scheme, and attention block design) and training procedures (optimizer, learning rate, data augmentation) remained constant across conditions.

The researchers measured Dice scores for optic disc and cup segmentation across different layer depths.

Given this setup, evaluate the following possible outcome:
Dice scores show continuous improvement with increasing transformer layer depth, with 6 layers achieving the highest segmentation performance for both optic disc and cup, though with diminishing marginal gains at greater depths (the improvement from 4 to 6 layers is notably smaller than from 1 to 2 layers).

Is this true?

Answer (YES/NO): NO